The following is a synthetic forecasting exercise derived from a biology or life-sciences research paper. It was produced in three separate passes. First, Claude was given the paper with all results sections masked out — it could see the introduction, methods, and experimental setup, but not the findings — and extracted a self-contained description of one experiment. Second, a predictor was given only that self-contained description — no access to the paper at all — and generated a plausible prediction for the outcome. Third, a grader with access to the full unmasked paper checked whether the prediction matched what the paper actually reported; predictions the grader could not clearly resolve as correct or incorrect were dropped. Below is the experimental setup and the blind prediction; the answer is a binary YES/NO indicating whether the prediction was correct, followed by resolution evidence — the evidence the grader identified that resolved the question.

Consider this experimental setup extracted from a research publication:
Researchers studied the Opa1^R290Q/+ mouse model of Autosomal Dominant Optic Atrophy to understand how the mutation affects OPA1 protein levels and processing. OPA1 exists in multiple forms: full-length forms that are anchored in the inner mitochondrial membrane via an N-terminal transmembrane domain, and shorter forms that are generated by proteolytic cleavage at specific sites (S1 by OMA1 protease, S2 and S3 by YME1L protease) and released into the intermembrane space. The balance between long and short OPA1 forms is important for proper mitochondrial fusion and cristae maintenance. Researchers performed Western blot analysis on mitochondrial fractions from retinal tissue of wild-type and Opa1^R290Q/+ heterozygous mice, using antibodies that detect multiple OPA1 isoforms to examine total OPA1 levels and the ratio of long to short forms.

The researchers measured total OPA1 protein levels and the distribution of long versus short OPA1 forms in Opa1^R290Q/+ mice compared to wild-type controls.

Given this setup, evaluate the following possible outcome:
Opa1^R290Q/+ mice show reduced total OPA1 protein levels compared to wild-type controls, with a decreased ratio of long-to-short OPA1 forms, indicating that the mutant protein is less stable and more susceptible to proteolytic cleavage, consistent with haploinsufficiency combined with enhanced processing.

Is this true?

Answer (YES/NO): NO